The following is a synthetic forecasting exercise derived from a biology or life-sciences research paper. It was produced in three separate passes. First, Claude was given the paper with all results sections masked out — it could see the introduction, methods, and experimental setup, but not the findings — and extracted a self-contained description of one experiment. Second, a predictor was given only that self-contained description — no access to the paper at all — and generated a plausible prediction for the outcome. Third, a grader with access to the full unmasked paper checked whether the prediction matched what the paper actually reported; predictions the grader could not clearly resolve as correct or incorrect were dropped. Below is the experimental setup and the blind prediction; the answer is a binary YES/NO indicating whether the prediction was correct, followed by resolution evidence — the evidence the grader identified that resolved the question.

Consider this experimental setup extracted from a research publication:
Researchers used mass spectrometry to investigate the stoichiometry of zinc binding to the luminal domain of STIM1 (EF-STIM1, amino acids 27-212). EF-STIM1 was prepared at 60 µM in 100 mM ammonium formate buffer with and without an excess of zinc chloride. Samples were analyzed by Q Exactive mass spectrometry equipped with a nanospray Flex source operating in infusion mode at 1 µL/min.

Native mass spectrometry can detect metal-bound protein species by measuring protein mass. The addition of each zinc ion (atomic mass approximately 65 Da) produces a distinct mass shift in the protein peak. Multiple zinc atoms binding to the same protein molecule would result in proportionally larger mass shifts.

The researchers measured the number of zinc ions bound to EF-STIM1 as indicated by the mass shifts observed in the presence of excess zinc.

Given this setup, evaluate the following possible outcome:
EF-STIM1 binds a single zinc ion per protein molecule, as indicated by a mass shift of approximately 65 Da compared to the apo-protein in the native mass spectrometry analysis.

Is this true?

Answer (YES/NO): NO